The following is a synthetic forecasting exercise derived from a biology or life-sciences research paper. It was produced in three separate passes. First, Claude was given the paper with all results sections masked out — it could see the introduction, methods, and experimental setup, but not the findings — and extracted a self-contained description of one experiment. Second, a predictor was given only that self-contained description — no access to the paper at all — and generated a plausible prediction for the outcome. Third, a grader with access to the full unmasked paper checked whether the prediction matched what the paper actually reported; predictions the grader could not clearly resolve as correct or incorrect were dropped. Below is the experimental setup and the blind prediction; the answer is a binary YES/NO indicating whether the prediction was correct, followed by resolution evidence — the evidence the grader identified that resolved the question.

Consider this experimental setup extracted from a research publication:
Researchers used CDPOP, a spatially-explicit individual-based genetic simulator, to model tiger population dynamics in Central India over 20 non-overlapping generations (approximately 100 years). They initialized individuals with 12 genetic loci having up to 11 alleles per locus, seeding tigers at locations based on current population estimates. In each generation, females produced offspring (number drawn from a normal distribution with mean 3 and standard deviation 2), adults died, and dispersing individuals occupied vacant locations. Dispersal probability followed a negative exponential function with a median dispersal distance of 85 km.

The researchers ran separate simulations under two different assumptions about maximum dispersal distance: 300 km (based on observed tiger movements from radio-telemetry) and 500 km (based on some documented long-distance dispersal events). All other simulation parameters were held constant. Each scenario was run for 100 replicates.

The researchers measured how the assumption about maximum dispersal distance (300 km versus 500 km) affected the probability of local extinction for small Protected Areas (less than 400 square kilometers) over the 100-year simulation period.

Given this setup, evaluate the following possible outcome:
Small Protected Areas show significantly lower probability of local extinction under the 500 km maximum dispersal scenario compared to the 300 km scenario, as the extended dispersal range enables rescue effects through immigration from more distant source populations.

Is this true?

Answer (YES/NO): NO